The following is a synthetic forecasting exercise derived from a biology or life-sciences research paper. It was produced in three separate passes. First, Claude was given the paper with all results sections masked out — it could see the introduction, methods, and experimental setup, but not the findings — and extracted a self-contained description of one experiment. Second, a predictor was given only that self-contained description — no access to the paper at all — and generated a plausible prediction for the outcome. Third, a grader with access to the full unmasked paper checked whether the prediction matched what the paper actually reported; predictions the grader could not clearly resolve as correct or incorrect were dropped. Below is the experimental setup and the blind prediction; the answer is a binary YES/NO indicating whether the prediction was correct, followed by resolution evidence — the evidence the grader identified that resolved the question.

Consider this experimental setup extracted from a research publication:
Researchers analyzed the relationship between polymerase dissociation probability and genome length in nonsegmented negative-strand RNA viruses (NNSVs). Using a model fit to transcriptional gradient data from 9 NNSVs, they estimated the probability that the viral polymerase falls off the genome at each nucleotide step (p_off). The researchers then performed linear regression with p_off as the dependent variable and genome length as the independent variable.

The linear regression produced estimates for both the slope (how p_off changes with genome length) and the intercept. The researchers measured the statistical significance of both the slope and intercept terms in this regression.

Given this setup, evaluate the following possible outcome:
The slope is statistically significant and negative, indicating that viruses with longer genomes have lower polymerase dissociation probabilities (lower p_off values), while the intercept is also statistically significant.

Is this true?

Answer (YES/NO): YES